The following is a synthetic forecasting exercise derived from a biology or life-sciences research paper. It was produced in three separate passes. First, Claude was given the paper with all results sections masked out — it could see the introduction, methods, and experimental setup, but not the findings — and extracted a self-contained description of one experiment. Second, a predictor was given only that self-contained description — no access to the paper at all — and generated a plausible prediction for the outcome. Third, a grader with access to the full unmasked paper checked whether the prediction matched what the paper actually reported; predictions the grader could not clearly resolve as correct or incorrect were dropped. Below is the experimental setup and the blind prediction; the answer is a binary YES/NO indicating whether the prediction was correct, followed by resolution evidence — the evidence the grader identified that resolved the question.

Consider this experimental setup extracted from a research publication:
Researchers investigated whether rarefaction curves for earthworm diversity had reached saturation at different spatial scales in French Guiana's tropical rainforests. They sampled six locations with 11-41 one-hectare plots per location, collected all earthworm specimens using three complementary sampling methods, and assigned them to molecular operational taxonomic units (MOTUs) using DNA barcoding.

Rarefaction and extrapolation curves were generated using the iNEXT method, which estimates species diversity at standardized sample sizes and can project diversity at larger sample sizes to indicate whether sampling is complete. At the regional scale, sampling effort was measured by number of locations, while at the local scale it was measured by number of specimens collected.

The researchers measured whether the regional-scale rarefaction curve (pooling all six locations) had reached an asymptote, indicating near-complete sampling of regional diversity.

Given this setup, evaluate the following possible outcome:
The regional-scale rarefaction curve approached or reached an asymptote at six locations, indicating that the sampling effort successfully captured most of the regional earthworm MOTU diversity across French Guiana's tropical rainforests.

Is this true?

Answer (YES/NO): NO